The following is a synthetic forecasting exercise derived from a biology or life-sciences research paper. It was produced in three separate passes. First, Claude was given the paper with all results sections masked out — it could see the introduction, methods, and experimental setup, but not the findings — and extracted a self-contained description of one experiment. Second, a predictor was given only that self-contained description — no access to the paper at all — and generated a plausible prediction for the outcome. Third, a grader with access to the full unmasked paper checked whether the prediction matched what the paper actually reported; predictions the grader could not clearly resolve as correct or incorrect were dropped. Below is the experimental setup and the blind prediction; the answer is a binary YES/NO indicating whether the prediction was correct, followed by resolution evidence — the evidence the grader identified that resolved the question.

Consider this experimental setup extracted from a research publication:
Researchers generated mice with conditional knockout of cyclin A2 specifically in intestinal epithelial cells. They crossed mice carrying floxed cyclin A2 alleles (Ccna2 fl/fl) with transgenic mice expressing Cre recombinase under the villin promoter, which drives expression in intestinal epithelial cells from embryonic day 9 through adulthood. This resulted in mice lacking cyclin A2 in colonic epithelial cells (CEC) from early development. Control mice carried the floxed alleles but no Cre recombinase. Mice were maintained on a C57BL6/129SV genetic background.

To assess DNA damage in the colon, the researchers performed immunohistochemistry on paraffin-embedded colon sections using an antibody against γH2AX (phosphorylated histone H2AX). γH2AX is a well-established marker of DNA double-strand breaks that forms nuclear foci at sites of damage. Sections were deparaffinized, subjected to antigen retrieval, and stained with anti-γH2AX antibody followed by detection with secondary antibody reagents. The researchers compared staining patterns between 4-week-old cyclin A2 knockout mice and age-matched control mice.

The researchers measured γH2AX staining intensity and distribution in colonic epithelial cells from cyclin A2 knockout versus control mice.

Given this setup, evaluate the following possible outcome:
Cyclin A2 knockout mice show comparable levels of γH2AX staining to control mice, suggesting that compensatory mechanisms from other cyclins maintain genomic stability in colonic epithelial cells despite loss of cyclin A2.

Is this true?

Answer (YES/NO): NO